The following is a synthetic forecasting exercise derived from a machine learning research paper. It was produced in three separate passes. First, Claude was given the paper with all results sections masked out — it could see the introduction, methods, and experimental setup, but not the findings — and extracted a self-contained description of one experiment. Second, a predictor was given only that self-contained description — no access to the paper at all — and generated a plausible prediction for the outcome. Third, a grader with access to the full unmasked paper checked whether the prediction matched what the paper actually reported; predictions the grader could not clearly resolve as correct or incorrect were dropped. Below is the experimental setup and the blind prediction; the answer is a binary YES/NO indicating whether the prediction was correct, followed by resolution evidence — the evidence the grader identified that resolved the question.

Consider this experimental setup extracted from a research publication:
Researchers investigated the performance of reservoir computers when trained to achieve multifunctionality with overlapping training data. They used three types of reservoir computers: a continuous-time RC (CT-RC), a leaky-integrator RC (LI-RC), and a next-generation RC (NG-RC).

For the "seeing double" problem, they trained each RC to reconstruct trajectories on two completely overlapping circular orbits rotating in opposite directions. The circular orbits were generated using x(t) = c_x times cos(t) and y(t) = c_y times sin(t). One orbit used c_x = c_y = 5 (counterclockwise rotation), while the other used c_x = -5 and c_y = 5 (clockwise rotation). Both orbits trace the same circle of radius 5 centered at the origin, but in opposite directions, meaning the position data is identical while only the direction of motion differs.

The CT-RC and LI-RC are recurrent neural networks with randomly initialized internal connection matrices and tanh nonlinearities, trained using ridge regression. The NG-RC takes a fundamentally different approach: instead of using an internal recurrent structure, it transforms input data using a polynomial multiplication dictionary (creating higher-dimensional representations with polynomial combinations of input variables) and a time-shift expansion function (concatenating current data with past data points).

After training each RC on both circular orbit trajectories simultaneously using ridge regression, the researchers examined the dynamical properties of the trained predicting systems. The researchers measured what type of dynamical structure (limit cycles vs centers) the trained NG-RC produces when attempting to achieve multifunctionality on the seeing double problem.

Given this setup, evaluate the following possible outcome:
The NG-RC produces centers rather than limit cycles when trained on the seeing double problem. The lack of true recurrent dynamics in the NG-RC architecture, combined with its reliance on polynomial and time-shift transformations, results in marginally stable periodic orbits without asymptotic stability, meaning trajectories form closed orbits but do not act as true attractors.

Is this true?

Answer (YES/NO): YES